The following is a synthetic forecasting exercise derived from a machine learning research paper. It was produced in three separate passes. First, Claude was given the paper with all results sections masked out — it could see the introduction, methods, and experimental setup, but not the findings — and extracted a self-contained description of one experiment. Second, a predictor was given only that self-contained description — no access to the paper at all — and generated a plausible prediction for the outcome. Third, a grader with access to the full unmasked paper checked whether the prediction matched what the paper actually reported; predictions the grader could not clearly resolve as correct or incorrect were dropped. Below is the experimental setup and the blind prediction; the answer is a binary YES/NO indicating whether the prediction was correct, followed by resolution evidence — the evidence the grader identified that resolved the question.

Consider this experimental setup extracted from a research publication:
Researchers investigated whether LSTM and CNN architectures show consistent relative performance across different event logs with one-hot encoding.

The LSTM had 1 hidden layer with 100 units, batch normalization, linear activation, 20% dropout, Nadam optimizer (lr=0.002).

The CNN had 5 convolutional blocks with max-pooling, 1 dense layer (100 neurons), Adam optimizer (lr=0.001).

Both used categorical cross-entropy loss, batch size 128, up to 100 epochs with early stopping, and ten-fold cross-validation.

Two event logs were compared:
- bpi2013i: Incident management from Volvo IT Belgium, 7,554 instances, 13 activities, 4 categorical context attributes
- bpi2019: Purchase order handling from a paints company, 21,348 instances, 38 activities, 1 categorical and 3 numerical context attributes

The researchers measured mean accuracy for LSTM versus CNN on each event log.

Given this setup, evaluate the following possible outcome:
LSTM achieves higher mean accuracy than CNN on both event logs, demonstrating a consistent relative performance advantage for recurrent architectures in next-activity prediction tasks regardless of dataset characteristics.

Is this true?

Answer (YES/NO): YES